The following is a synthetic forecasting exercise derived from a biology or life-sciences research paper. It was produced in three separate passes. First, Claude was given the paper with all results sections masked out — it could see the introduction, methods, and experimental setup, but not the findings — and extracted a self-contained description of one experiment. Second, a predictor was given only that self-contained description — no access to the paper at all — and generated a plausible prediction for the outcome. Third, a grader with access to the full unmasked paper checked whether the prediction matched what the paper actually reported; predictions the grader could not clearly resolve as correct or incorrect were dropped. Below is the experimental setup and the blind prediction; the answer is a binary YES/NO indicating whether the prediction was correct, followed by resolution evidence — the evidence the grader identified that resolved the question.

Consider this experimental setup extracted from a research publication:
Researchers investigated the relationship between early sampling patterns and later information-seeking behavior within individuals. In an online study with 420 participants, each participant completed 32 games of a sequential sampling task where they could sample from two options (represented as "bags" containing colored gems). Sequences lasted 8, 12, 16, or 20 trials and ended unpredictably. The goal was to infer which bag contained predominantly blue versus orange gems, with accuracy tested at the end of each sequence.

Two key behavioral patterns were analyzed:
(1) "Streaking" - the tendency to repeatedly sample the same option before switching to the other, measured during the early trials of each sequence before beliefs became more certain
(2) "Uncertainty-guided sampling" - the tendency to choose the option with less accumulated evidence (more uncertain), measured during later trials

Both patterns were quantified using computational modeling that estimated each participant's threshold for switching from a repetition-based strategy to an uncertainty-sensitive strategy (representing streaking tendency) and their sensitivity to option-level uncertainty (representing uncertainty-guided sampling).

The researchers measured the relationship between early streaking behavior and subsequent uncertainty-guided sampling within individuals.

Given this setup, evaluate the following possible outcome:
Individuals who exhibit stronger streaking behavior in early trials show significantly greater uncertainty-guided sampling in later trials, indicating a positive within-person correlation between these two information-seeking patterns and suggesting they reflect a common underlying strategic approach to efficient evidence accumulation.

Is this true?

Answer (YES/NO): NO